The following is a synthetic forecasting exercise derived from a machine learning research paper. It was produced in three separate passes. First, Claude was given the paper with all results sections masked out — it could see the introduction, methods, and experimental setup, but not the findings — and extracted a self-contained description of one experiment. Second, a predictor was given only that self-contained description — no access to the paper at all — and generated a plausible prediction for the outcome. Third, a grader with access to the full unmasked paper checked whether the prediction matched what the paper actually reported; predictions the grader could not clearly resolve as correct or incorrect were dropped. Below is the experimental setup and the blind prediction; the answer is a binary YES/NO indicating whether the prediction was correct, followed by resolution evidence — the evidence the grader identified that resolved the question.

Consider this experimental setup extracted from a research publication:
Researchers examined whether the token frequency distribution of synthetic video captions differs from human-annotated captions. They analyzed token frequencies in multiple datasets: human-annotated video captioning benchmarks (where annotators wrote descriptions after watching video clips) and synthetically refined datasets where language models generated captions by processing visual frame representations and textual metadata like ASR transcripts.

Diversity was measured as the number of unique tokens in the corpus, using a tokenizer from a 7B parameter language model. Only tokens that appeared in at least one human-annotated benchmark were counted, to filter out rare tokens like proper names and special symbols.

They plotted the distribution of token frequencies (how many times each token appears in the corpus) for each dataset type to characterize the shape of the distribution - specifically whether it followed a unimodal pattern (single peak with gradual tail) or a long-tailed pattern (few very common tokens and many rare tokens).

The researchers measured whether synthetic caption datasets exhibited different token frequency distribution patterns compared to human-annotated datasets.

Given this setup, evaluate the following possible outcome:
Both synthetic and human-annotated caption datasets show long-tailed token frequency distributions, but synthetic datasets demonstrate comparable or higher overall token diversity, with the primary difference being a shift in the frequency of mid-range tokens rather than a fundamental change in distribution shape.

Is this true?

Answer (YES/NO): NO